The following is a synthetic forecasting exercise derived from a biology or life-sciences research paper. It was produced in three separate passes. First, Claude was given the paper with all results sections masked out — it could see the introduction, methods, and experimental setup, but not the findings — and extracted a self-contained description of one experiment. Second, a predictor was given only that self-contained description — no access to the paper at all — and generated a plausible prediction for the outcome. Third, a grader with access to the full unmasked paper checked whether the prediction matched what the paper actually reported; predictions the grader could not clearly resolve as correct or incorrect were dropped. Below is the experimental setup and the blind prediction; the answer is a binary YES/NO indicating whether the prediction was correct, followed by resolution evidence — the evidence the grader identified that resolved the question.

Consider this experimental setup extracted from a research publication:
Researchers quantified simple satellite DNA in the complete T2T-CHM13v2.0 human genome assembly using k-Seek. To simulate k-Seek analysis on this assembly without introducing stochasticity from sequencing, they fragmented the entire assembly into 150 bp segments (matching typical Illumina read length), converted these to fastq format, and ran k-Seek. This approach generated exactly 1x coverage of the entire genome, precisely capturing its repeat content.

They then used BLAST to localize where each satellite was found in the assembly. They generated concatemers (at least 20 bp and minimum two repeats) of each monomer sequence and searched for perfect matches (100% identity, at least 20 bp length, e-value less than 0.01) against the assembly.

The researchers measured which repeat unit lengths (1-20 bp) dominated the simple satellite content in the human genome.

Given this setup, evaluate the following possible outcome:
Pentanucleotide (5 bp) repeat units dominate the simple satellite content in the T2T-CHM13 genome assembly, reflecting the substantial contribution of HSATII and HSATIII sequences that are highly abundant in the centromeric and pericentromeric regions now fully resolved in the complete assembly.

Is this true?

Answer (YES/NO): NO